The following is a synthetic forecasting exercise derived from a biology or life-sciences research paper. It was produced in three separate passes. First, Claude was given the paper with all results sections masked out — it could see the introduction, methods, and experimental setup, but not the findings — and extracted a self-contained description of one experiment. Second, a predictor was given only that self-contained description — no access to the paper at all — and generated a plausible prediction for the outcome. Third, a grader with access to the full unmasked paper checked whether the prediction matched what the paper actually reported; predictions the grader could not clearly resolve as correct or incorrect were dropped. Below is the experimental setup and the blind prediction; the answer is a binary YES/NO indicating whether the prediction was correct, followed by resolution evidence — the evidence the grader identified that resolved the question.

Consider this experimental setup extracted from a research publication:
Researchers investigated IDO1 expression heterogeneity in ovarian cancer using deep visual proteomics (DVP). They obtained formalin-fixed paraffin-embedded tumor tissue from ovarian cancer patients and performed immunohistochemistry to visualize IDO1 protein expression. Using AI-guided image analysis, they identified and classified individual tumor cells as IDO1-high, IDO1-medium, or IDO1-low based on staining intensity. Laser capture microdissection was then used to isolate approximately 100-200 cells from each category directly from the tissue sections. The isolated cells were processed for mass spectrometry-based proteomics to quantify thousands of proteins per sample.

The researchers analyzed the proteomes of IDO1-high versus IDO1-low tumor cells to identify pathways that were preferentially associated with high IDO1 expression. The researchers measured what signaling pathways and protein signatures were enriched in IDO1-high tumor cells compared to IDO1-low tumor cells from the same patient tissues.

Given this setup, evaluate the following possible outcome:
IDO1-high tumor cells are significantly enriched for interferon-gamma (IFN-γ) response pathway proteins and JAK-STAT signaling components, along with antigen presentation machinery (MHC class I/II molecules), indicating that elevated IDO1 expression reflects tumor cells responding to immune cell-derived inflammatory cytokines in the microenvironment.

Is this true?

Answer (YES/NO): YES